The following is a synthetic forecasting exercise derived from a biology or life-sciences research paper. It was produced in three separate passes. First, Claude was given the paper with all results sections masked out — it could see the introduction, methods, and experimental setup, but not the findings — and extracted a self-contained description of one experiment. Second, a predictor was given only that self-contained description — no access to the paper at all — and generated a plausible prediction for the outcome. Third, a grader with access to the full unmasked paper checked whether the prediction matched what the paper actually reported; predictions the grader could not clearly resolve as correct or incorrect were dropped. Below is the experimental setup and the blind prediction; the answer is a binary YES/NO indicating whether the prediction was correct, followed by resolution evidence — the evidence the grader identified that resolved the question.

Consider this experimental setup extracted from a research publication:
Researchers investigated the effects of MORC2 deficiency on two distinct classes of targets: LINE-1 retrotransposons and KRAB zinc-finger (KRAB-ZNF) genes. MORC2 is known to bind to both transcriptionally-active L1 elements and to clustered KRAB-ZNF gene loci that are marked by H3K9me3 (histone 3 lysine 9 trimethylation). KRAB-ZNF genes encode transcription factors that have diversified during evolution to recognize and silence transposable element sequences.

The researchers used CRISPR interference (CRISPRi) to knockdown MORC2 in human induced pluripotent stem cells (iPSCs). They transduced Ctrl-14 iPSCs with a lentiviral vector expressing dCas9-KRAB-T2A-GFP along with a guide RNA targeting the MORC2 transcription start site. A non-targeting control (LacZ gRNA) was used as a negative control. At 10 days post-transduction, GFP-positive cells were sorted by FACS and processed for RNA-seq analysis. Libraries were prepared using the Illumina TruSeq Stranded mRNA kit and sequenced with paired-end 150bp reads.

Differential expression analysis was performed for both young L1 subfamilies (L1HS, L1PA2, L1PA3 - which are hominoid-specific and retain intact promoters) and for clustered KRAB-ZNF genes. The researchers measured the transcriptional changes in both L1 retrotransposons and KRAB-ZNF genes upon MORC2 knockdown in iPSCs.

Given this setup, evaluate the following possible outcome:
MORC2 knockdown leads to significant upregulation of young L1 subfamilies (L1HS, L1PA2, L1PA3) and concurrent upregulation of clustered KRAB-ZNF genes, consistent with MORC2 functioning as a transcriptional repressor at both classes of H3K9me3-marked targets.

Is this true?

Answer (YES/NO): NO